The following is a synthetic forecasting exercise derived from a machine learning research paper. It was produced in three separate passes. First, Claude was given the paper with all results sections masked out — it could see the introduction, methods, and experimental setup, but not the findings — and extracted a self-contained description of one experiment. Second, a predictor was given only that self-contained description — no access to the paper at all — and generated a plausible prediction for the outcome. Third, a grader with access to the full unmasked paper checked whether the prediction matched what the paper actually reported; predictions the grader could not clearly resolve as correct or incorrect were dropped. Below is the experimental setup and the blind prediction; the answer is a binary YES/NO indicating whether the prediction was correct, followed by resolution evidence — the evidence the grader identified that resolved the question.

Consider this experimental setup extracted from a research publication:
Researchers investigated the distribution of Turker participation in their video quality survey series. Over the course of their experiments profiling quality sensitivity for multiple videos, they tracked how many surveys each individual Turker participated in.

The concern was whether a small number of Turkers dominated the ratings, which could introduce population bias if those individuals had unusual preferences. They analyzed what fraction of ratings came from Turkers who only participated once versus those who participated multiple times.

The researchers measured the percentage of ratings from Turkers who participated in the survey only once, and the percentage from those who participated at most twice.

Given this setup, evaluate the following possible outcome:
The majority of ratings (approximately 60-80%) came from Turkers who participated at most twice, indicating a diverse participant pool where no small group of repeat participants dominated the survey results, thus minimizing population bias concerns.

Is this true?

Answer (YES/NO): YES